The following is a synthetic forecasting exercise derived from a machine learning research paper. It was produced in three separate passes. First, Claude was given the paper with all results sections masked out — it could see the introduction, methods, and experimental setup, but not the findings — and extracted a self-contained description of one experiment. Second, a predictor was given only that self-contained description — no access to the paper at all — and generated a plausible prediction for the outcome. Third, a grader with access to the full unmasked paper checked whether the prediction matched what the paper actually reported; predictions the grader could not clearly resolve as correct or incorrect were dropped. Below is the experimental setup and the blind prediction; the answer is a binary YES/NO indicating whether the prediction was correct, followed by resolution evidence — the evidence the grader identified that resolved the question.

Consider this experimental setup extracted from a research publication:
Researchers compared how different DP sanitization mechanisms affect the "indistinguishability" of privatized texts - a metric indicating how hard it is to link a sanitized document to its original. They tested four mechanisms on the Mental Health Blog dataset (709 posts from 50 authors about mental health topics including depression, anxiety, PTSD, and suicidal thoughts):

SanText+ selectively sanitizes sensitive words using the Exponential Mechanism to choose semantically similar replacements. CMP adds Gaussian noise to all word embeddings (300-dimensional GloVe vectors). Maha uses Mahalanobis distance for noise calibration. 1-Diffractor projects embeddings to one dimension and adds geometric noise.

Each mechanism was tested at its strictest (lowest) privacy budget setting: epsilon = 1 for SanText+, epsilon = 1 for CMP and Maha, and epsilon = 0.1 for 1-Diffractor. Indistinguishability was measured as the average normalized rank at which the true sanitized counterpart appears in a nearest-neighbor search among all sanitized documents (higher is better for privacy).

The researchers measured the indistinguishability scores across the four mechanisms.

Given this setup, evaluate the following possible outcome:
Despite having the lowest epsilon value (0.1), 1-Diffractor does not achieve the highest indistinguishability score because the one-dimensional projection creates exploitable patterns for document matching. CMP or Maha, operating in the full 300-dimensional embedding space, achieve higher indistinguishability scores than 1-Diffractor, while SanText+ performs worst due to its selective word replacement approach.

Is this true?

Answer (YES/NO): YES